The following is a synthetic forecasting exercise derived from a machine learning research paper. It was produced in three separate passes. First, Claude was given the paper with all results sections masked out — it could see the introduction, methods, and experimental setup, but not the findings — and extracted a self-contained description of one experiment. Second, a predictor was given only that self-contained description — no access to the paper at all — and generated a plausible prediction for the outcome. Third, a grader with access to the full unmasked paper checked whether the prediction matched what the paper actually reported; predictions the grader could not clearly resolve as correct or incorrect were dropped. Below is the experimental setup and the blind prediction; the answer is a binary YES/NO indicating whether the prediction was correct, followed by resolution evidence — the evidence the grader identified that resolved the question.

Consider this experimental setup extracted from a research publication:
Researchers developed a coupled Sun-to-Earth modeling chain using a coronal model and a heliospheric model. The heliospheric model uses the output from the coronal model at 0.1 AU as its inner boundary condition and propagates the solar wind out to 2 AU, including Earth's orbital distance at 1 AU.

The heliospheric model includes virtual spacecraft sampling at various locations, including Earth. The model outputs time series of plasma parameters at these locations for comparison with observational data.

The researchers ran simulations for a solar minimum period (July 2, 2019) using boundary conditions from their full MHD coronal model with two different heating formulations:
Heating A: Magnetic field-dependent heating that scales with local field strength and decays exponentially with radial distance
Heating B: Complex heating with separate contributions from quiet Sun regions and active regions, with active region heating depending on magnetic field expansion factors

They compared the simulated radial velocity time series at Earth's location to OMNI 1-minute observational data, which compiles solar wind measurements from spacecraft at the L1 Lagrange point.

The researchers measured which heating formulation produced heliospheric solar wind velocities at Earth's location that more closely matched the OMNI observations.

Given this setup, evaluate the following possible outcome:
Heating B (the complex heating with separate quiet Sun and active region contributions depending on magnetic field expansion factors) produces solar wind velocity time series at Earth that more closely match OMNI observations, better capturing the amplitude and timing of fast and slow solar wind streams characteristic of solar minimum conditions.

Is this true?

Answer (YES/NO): NO